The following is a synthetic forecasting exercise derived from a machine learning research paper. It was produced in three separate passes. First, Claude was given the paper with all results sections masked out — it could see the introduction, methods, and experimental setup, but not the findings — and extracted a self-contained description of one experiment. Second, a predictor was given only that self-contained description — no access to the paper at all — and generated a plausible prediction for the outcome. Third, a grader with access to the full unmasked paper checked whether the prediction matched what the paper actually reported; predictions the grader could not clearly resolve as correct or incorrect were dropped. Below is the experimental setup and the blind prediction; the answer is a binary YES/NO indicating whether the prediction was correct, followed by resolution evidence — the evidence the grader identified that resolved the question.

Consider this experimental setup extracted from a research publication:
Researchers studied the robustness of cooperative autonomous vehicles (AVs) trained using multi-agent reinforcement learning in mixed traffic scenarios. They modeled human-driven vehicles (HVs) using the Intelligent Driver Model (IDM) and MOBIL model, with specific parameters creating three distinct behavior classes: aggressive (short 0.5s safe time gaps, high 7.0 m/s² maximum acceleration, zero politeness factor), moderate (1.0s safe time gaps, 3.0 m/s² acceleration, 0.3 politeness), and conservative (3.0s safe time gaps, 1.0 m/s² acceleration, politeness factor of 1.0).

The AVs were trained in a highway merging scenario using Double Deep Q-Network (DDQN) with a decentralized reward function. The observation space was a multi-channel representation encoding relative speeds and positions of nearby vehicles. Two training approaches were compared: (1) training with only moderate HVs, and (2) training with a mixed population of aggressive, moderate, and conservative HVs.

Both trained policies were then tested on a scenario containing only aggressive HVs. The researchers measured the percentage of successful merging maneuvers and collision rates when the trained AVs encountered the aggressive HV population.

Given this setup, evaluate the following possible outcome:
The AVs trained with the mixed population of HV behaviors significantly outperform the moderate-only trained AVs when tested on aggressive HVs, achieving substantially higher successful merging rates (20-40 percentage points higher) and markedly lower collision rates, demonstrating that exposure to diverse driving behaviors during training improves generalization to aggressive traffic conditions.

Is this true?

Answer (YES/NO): NO